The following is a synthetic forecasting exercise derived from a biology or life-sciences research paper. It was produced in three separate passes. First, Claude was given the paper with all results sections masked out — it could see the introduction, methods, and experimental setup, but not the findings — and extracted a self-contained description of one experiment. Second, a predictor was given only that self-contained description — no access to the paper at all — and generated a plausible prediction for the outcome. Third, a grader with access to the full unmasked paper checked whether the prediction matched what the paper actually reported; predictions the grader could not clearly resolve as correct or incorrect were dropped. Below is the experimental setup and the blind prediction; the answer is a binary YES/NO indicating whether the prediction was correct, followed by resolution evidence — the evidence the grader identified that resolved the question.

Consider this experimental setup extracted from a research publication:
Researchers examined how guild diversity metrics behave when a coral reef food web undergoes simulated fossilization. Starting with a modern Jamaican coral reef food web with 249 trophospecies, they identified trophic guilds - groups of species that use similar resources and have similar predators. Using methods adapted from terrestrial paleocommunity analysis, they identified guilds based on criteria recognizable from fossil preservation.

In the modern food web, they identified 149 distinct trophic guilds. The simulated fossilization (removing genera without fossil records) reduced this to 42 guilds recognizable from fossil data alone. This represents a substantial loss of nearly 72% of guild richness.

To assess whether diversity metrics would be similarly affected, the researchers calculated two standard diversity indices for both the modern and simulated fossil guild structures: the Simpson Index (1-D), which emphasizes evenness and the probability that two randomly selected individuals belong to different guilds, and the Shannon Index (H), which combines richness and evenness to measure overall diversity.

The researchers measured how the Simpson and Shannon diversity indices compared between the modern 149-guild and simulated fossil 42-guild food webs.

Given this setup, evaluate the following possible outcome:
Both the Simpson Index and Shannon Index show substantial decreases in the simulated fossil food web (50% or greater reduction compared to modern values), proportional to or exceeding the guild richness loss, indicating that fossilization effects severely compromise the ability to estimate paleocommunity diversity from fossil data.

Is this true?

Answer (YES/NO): NO